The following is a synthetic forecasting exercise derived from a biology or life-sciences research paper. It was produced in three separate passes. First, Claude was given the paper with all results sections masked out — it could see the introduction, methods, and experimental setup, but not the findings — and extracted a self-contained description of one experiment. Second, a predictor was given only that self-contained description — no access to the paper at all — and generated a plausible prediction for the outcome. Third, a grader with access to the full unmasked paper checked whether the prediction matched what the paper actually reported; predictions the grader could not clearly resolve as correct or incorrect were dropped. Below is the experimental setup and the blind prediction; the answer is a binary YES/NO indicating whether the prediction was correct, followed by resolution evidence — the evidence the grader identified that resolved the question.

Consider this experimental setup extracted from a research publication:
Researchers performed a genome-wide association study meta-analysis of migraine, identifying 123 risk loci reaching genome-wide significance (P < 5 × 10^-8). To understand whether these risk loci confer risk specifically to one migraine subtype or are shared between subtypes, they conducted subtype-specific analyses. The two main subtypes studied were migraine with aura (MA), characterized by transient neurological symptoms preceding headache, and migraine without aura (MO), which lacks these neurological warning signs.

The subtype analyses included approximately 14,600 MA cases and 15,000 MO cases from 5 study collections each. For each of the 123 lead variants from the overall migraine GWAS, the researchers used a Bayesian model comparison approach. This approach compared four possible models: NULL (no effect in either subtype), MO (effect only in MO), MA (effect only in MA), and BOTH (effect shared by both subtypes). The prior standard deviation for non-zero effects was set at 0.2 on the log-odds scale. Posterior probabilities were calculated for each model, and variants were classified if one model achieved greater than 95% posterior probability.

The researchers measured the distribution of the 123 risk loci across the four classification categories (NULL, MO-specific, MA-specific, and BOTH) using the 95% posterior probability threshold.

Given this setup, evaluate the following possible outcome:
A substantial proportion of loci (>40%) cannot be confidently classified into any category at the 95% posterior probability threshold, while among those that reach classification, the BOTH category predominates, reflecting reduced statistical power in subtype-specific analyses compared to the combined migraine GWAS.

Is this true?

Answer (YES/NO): YES